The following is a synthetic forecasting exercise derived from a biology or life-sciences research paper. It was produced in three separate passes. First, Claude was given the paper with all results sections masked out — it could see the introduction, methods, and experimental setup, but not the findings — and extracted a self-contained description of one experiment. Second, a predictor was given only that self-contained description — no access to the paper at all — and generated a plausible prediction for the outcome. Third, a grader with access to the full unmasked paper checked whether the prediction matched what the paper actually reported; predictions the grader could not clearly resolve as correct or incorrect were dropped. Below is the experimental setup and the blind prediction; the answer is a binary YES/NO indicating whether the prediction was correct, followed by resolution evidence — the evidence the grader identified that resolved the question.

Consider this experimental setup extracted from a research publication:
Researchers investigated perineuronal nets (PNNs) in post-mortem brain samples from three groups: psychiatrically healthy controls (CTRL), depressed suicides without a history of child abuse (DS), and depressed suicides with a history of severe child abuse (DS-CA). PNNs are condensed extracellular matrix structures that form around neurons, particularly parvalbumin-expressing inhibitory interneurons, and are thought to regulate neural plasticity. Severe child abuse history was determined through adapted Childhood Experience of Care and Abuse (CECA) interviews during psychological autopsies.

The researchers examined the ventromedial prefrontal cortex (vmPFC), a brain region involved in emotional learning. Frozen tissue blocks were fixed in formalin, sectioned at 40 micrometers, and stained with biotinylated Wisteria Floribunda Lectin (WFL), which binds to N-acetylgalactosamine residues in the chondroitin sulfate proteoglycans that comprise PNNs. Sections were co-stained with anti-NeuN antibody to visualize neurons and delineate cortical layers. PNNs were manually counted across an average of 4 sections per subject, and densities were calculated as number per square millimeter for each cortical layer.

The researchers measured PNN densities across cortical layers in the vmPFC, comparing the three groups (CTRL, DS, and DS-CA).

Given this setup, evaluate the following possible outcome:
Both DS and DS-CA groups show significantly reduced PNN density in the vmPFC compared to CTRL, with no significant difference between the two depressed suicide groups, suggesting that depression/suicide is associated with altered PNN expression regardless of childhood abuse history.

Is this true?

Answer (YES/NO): NO